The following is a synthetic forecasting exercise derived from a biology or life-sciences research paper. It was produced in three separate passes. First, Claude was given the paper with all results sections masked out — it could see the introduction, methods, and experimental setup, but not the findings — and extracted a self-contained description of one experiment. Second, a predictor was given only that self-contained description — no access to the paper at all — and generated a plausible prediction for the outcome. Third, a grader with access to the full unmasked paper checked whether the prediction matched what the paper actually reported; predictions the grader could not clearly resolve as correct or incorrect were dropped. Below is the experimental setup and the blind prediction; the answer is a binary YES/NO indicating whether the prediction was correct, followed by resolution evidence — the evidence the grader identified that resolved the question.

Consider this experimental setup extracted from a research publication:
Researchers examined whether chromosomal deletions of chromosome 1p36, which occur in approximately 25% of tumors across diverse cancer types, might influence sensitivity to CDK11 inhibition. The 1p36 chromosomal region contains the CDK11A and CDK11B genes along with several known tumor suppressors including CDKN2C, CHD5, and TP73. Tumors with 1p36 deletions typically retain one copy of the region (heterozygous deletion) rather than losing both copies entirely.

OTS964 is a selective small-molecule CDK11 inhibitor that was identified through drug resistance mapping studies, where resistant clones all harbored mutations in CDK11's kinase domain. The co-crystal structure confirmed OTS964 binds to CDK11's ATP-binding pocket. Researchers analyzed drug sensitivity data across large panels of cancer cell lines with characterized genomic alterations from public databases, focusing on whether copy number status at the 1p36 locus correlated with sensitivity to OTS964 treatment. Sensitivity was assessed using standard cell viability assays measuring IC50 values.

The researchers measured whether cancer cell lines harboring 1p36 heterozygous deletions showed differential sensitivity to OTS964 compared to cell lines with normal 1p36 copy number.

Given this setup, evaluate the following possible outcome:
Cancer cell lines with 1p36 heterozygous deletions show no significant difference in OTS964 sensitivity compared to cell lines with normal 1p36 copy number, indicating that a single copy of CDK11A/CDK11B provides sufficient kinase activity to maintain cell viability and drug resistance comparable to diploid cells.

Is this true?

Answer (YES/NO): NO